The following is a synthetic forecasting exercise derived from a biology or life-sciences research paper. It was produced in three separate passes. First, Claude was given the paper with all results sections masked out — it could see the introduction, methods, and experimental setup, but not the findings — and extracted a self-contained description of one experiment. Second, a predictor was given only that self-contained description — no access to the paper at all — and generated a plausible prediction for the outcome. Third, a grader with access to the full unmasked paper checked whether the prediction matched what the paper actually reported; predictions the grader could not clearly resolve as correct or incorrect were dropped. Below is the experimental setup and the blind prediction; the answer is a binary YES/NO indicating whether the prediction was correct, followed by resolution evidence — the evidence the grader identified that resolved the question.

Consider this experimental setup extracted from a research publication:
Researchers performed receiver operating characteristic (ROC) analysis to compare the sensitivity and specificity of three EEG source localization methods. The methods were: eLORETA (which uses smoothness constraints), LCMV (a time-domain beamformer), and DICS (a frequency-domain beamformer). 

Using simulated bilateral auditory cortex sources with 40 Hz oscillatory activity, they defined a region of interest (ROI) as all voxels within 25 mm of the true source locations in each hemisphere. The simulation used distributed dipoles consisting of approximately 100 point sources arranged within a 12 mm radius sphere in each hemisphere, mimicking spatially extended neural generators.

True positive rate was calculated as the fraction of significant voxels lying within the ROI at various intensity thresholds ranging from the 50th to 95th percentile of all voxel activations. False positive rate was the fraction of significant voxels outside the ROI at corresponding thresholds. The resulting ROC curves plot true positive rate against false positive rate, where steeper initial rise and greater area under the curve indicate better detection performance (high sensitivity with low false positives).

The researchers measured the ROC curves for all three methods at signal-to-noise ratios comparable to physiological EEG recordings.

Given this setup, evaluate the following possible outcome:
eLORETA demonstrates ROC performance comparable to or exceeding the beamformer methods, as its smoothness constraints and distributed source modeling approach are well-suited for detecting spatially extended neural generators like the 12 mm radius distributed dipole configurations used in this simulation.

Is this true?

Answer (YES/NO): YES